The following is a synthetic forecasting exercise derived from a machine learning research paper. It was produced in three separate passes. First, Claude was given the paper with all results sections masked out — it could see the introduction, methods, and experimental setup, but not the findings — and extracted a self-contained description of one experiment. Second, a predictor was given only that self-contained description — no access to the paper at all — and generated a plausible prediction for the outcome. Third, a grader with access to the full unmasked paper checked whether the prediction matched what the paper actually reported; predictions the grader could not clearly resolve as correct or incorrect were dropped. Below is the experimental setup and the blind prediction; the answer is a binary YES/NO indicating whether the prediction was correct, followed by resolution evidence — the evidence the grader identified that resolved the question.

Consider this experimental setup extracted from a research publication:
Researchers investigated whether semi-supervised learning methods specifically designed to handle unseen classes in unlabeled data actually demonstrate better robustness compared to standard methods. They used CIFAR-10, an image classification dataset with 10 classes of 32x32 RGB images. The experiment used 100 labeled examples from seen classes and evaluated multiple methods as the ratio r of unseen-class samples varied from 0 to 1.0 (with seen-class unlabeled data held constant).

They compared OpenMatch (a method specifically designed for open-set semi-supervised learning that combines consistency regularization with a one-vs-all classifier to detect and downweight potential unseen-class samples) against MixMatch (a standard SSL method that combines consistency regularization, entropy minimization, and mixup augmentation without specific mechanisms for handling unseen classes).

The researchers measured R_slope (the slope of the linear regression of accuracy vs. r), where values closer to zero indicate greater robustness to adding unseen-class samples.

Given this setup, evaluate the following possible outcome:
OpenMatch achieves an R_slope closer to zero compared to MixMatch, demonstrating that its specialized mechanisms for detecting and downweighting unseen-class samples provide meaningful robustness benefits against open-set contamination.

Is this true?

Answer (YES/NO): NO